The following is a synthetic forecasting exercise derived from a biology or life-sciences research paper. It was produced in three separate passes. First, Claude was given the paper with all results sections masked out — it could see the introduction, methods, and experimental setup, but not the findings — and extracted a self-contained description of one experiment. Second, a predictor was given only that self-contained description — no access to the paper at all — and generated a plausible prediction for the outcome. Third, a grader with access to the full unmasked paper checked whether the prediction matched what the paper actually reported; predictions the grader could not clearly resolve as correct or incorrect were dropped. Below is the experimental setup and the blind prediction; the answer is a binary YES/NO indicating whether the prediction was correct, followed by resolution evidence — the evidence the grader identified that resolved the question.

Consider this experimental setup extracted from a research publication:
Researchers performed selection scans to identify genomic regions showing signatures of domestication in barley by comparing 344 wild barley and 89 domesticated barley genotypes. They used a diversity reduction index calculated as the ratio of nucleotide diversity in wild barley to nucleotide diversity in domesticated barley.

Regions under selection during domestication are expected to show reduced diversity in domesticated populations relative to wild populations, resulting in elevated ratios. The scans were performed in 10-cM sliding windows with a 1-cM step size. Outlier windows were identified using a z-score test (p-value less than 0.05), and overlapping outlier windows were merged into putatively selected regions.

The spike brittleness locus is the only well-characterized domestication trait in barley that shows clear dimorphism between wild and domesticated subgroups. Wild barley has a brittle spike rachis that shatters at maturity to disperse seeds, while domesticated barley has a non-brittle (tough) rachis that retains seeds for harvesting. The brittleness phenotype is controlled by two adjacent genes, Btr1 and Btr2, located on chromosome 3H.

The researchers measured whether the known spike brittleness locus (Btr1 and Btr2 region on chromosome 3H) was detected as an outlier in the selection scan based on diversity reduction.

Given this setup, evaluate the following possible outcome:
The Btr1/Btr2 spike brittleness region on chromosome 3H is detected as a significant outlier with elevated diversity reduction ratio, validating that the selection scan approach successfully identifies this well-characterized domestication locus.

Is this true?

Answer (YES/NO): YES